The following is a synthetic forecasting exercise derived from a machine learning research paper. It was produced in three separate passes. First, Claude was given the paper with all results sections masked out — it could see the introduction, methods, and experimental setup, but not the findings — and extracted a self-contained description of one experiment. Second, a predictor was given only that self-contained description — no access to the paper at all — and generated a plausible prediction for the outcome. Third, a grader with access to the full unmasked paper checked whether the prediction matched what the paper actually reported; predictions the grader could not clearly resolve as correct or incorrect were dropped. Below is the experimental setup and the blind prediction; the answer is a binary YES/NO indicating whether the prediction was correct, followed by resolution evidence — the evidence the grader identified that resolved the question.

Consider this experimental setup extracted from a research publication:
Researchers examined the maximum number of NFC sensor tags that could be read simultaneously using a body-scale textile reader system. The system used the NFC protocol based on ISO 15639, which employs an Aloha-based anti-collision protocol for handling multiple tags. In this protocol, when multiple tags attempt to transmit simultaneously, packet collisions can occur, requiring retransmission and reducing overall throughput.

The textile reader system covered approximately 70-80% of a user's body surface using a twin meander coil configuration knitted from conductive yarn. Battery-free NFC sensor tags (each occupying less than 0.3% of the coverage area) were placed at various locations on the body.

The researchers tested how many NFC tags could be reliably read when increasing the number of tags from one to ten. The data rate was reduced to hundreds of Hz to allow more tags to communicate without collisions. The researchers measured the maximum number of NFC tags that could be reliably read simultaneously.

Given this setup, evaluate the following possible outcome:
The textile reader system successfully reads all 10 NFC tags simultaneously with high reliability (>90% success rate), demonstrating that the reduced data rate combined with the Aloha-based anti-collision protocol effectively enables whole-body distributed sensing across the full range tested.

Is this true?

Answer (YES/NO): NO